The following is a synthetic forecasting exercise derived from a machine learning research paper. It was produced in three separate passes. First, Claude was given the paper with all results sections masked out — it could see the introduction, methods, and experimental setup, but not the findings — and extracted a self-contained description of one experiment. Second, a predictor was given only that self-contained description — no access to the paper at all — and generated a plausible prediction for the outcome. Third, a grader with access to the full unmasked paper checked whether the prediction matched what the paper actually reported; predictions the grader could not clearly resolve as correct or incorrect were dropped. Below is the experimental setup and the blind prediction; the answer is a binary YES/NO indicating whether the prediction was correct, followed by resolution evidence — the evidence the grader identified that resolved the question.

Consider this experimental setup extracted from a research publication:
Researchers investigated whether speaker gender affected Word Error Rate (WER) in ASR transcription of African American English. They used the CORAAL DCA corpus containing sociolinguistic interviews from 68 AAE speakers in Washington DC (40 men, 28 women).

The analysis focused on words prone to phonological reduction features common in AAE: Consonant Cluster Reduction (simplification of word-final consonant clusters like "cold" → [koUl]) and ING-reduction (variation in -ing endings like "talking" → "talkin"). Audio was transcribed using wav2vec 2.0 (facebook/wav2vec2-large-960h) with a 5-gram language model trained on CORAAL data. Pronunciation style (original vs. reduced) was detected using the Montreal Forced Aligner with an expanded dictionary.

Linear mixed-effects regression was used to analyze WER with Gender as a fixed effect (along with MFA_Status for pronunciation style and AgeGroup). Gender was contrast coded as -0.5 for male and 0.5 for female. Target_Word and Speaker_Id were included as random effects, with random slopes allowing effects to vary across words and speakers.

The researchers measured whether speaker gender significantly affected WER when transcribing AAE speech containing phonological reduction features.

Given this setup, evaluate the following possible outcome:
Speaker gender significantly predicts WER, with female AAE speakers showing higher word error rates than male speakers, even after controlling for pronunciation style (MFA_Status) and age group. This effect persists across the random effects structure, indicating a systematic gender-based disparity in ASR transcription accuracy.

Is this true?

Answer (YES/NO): NO